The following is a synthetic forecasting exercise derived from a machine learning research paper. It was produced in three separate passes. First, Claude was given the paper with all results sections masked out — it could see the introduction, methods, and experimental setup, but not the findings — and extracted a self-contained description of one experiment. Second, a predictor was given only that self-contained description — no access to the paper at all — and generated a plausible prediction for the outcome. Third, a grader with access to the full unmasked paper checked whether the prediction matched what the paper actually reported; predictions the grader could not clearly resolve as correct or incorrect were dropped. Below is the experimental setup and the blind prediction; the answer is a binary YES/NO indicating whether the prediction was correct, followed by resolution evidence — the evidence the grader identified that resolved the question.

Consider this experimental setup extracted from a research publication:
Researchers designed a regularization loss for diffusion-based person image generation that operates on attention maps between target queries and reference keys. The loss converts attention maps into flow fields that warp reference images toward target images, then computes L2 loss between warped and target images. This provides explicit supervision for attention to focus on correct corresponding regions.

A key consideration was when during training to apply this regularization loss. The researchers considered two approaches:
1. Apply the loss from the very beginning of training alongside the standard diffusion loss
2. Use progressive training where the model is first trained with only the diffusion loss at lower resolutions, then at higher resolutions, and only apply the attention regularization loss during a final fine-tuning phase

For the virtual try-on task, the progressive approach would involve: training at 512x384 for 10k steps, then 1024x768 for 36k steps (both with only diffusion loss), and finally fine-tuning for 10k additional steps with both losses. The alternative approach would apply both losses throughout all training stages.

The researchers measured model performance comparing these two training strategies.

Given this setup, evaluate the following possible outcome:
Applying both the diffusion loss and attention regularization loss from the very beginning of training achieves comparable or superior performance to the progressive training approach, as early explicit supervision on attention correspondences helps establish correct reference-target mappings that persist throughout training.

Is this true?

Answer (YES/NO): NO